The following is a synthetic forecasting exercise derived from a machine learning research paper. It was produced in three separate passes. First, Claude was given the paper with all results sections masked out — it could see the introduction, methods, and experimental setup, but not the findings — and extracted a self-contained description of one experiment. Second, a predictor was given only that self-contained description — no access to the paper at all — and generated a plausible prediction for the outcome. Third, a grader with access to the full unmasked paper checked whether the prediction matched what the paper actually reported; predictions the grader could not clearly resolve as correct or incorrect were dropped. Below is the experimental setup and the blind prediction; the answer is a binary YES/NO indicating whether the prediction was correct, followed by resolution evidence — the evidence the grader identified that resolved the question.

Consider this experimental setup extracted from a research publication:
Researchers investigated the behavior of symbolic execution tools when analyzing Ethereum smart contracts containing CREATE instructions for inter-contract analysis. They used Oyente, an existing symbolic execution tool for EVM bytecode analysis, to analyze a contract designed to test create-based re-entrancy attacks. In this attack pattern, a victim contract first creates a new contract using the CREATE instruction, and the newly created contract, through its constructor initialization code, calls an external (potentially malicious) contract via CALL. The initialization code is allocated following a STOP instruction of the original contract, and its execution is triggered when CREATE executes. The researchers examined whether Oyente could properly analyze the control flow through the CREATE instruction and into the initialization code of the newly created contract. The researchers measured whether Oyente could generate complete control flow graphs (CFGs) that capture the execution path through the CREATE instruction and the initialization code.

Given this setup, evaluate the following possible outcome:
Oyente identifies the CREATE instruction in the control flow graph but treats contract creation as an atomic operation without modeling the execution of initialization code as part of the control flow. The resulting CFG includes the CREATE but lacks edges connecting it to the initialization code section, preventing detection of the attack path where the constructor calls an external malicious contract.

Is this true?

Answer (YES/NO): NO